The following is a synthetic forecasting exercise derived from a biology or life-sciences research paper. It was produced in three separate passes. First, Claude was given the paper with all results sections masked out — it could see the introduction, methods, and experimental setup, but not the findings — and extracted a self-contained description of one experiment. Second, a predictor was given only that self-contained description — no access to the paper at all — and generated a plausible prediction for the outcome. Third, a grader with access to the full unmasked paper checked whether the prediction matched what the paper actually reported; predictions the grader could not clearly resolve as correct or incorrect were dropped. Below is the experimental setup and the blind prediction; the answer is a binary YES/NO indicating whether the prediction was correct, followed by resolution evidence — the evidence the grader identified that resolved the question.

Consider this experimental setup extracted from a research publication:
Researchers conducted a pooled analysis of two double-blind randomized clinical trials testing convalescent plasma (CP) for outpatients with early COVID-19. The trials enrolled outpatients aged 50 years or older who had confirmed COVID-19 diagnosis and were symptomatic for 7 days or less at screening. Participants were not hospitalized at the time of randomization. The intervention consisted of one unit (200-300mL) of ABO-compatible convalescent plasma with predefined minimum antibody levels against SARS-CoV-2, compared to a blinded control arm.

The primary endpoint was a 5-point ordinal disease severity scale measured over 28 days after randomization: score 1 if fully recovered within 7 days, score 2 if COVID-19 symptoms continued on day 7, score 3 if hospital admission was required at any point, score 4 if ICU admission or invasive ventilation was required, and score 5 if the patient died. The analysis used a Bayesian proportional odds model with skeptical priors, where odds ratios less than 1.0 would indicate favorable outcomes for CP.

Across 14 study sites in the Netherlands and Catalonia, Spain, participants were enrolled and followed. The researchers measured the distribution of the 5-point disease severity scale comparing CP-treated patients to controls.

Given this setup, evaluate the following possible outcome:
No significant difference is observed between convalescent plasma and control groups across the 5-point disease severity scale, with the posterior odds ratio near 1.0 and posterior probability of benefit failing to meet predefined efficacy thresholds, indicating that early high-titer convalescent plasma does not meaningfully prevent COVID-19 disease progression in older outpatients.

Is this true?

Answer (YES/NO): YES